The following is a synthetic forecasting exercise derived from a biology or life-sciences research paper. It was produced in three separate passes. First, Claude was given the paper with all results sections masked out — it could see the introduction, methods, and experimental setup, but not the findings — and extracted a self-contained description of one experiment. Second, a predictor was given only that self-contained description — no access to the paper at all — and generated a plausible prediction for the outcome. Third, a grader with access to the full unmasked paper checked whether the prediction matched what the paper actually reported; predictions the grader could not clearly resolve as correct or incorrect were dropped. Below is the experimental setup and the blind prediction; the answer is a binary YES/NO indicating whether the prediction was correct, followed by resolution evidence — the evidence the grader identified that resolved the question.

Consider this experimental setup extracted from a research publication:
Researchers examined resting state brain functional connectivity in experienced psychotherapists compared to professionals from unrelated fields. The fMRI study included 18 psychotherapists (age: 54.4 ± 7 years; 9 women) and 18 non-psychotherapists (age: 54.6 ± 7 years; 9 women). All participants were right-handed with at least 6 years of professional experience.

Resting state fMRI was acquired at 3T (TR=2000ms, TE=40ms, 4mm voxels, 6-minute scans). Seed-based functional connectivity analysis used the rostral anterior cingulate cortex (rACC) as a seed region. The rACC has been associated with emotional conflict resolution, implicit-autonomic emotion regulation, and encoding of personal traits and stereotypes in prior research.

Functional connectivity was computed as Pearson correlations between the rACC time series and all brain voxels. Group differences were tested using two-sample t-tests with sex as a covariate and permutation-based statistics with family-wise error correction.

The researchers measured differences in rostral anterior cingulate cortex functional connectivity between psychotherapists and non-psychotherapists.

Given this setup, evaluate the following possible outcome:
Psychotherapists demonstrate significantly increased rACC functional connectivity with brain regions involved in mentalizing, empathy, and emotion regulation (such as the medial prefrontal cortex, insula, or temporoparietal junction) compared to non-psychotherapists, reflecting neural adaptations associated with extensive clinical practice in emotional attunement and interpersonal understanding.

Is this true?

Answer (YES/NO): NO